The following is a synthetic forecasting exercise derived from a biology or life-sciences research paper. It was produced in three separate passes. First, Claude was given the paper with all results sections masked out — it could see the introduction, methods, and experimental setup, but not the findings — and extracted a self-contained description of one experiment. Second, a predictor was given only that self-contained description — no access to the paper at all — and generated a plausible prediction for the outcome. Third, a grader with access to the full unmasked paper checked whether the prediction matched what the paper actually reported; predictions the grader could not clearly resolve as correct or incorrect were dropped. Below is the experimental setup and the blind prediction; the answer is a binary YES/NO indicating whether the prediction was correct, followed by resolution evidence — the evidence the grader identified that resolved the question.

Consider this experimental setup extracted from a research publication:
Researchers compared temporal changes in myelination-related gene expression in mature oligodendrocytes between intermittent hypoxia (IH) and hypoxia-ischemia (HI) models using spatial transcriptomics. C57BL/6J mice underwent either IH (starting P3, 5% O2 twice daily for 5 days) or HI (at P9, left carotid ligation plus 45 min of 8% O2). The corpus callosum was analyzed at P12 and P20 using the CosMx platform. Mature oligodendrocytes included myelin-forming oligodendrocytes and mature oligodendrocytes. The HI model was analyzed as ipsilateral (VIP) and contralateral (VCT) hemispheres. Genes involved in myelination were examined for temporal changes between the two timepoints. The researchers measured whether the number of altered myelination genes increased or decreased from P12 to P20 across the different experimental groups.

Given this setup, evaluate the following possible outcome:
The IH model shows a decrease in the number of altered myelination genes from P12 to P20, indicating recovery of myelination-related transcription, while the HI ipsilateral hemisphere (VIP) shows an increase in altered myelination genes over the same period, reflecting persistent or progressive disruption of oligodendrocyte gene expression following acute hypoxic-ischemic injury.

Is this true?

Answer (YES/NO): NO